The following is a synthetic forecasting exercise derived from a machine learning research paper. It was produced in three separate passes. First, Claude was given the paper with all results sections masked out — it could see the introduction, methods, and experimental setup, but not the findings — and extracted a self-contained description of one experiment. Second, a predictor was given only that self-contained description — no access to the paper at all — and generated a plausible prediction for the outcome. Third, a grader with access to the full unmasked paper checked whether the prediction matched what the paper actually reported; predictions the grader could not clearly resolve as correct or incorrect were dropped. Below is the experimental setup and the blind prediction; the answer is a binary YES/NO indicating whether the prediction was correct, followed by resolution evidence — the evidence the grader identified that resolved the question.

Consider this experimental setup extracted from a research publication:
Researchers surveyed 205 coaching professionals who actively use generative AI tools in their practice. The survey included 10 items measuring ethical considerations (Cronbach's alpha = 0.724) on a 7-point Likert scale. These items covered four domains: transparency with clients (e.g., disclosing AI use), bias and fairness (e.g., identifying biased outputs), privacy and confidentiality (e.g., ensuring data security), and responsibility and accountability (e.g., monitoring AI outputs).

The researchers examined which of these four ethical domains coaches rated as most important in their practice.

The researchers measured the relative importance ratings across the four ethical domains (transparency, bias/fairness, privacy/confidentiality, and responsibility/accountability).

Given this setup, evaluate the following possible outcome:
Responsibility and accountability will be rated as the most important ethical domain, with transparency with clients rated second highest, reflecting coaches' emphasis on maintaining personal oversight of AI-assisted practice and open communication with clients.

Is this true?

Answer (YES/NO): NO